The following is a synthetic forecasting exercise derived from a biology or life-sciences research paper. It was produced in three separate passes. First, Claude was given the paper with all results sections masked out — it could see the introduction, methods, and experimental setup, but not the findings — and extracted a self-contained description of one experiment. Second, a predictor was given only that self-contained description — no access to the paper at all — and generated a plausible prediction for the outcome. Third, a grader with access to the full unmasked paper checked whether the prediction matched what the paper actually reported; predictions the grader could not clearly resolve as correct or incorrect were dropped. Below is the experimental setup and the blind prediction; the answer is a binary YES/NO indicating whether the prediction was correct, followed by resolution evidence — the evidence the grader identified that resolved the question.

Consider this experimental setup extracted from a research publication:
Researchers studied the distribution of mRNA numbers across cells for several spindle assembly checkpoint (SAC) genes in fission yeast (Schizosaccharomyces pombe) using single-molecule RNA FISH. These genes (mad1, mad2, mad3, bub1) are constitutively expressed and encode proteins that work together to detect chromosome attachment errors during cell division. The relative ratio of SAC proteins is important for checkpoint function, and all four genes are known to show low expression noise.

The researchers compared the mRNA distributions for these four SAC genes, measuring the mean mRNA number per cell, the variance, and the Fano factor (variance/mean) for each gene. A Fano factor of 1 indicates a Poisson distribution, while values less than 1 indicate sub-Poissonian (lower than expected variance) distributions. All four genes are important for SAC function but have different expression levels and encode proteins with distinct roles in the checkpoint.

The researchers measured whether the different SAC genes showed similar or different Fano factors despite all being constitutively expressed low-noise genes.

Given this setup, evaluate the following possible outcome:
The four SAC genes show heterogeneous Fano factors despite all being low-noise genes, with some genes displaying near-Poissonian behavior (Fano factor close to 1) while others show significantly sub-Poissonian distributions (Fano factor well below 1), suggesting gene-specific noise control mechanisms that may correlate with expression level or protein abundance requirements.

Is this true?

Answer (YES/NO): NO